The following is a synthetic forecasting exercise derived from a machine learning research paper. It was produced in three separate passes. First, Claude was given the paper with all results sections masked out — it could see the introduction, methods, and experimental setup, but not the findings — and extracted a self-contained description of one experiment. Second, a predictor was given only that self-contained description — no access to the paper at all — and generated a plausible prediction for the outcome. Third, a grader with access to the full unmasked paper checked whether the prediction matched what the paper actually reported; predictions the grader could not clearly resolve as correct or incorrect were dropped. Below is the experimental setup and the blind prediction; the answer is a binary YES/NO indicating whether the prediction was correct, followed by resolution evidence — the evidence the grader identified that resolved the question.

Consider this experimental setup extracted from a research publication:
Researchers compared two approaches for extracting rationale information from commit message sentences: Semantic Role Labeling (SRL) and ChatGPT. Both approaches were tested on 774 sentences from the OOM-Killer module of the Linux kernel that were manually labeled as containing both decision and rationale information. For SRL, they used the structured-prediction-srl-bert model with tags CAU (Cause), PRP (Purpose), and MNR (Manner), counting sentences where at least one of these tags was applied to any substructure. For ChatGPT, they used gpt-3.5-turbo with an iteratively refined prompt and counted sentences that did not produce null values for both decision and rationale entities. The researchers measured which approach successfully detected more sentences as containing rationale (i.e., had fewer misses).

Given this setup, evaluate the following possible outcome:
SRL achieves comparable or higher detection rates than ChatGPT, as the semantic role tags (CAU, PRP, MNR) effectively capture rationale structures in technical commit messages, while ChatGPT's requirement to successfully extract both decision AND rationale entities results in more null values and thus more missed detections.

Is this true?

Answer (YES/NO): NO